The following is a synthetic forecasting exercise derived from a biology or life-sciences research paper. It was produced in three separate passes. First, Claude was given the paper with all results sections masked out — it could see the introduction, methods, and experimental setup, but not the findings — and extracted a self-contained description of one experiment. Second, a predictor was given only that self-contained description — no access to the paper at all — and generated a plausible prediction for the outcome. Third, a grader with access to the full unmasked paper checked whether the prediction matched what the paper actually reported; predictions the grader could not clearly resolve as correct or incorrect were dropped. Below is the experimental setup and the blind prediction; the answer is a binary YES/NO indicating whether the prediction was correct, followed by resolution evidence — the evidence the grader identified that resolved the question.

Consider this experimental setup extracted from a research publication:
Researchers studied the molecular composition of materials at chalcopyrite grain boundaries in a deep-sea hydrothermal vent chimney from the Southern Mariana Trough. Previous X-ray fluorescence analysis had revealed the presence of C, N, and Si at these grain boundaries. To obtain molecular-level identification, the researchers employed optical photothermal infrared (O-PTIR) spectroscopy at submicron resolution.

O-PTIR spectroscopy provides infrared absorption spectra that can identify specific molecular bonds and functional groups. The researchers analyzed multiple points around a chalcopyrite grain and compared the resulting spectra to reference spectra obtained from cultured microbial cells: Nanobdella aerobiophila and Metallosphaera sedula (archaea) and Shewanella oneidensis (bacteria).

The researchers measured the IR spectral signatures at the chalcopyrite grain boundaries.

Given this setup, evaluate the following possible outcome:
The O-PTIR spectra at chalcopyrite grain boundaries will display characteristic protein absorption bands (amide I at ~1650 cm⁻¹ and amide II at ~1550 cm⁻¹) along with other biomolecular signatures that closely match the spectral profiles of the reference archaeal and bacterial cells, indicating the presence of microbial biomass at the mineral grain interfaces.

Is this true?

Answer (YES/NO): YES